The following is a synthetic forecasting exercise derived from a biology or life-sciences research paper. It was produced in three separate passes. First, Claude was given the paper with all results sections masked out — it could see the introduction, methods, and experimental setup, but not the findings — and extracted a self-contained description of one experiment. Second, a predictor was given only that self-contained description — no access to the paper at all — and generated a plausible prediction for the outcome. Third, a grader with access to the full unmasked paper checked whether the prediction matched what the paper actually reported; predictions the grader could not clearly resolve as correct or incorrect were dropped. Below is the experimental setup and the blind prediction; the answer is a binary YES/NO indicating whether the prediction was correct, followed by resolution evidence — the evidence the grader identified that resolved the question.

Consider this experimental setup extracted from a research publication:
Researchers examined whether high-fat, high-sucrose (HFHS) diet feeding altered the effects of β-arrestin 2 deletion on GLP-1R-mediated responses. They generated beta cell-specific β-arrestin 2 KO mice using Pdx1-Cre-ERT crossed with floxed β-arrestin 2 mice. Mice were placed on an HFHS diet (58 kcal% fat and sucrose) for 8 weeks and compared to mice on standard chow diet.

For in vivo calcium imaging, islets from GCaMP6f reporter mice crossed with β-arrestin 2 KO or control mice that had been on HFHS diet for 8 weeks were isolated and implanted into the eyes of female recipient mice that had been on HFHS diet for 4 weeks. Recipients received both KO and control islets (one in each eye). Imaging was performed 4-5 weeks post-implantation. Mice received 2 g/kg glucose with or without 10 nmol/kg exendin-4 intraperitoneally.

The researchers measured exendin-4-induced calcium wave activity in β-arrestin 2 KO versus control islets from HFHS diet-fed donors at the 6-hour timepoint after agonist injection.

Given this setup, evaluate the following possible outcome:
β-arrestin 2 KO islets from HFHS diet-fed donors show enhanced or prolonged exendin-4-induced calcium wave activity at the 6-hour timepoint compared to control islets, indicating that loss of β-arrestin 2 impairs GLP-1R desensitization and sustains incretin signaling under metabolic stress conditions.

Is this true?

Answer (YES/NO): YES